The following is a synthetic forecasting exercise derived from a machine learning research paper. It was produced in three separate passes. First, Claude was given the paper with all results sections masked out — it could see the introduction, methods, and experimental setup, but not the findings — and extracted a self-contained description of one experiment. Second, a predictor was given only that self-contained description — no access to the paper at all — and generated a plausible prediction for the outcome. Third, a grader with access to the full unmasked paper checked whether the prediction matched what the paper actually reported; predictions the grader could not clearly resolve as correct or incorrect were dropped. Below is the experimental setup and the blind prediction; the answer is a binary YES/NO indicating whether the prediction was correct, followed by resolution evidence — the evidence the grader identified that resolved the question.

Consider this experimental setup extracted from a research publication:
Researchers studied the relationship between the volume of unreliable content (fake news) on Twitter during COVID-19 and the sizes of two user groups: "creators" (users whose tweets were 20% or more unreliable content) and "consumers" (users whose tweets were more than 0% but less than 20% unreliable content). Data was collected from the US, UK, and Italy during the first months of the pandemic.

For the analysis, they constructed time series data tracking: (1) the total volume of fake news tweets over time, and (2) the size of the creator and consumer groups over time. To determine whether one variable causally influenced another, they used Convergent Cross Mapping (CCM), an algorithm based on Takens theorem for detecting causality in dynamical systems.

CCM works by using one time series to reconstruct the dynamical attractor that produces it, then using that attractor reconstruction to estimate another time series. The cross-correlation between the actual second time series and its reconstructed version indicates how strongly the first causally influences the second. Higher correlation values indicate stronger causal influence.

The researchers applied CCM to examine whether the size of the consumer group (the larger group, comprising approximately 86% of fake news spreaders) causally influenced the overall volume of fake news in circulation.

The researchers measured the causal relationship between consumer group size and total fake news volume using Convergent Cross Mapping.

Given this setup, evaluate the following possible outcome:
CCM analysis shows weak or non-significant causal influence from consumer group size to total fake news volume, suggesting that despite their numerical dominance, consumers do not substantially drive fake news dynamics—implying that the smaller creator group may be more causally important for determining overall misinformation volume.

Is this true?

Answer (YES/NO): NO